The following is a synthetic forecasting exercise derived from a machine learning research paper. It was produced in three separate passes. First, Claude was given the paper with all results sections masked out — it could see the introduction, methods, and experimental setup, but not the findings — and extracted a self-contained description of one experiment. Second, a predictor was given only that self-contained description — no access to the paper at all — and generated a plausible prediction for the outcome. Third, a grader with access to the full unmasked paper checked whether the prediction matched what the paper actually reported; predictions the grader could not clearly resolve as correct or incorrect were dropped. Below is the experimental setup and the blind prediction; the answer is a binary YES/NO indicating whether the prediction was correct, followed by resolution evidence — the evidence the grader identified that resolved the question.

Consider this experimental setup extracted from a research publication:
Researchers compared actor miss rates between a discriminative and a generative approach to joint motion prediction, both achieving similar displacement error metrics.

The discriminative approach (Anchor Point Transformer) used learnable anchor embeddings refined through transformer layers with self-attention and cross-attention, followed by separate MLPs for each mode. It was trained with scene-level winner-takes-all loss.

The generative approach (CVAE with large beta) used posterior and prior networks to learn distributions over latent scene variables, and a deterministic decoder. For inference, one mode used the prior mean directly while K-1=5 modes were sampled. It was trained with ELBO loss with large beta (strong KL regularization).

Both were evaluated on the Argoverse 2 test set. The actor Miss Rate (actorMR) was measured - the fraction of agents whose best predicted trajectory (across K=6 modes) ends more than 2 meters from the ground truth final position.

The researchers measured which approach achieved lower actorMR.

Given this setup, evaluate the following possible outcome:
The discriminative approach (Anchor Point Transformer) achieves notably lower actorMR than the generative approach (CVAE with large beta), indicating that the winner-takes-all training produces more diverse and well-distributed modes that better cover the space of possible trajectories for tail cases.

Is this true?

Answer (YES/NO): NO